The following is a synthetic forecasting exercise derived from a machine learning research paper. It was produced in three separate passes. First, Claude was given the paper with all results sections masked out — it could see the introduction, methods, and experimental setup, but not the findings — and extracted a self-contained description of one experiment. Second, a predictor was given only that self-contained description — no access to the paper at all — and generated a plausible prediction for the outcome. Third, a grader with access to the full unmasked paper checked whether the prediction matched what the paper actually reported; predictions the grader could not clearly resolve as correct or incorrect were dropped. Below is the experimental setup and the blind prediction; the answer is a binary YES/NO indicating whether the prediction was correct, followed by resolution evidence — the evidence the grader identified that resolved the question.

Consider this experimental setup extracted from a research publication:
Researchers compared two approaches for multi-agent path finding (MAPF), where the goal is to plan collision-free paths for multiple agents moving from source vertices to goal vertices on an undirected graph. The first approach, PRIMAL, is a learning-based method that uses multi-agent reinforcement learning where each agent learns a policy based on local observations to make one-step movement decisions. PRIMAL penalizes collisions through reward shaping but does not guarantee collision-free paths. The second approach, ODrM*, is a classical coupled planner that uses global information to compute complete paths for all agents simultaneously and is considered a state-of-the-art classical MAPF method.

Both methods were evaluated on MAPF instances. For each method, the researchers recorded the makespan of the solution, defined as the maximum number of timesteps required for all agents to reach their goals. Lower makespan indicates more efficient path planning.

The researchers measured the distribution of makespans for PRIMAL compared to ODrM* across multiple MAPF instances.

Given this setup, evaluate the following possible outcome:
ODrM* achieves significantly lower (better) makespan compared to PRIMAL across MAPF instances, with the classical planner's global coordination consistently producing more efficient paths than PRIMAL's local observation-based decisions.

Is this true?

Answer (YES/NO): YES